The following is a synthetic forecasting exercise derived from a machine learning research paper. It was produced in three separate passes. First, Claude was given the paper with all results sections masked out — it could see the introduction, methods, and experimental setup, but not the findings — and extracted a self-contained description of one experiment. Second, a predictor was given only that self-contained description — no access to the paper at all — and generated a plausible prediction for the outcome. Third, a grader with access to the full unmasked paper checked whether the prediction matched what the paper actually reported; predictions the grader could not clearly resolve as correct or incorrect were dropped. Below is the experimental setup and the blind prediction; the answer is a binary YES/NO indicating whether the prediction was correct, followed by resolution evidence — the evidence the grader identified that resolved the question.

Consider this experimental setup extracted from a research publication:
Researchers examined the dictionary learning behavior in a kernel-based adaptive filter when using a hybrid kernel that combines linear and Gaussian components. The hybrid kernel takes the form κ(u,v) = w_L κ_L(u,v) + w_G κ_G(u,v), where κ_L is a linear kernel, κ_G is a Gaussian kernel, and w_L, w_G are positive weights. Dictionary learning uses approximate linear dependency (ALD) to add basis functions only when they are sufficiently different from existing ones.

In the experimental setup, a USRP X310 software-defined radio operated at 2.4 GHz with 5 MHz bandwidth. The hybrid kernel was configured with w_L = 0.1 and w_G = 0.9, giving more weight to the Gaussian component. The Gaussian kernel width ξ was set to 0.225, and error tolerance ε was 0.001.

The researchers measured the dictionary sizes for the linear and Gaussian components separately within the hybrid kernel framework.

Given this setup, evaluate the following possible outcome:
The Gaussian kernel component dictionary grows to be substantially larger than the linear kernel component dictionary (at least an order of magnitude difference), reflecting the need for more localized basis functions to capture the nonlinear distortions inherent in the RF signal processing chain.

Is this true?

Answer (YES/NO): NO